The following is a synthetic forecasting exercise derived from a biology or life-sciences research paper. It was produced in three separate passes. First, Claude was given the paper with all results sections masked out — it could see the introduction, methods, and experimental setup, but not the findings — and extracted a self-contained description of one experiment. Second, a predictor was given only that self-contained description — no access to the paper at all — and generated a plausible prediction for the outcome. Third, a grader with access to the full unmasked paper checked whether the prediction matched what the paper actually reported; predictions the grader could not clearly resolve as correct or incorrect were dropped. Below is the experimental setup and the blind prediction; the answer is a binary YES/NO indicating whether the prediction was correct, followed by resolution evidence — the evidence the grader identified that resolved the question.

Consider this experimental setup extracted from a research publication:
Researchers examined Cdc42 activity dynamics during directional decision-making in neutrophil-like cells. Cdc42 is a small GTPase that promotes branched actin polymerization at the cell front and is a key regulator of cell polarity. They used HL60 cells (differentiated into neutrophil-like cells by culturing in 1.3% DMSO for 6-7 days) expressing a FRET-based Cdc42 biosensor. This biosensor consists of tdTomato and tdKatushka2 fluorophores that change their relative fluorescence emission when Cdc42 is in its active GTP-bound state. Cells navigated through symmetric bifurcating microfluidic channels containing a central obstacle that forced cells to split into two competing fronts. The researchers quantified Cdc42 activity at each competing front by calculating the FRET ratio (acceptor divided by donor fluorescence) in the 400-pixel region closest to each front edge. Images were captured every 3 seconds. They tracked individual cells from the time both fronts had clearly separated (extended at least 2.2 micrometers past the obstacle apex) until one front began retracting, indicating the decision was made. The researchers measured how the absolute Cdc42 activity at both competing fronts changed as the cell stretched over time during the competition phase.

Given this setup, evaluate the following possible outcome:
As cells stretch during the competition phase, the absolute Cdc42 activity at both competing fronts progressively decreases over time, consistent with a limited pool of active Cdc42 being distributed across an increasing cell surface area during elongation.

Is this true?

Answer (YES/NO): NO